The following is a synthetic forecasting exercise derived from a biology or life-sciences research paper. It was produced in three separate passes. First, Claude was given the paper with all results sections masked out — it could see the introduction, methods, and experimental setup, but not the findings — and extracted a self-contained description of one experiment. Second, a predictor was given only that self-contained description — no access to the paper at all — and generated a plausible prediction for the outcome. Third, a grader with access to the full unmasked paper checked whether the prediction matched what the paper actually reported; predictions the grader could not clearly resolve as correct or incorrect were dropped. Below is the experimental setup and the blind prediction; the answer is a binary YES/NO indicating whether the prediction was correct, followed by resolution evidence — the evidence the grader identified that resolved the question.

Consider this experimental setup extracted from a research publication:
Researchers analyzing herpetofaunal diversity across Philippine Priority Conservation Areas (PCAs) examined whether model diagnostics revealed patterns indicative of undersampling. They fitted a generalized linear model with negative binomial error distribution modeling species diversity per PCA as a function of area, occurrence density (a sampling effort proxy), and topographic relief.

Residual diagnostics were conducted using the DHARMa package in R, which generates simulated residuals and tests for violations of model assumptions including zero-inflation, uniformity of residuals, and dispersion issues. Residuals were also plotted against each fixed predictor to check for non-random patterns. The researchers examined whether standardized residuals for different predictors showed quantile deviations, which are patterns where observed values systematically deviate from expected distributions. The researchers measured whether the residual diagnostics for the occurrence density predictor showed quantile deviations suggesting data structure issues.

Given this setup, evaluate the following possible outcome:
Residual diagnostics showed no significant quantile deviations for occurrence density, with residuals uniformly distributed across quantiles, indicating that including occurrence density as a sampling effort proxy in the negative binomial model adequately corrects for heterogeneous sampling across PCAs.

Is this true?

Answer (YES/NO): NO